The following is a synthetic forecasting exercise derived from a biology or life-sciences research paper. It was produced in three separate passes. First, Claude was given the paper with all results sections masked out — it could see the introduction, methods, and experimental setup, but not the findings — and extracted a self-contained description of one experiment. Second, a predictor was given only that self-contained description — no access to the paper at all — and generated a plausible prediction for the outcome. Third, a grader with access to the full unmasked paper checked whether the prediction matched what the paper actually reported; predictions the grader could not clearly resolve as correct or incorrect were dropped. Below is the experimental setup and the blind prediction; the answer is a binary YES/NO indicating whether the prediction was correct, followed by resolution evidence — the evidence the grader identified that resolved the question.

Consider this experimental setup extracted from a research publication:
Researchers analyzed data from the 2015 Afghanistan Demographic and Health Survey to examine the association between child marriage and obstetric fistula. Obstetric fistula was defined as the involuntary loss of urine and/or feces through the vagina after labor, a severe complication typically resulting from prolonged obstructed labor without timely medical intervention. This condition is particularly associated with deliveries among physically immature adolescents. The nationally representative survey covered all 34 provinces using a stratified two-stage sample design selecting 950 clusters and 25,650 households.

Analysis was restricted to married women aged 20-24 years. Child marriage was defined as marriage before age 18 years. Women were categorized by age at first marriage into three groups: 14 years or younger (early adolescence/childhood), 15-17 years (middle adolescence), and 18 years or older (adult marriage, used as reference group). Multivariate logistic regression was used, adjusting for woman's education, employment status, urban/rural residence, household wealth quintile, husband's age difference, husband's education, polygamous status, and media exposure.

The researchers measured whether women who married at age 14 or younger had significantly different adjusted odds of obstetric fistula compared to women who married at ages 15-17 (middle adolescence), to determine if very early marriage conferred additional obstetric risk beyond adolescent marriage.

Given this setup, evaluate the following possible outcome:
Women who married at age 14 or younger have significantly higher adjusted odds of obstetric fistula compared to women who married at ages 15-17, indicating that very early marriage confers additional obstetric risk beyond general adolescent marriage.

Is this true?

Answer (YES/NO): YES